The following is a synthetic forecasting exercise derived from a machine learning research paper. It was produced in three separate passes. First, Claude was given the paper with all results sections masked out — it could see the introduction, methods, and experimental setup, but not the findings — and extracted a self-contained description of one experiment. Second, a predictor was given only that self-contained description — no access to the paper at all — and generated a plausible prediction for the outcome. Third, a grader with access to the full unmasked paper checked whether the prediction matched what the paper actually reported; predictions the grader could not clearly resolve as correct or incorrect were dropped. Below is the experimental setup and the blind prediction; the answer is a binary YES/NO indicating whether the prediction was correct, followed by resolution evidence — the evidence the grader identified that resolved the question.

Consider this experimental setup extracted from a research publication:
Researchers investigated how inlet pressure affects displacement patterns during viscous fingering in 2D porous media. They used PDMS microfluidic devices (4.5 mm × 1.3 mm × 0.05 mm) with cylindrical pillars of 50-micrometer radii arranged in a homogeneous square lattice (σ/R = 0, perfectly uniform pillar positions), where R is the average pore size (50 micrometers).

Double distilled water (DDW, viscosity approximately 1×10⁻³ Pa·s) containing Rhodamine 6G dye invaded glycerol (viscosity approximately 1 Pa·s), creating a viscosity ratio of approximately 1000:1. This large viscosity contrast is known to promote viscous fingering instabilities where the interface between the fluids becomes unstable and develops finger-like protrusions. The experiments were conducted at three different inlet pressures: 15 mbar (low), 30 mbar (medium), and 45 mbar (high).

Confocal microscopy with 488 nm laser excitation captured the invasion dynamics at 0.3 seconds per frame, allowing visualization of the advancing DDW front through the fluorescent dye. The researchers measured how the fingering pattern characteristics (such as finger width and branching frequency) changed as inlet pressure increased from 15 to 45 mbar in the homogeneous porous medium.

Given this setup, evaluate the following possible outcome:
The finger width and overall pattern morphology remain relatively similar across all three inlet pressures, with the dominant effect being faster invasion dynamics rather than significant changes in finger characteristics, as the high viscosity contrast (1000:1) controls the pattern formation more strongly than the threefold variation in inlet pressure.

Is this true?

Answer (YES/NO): NO